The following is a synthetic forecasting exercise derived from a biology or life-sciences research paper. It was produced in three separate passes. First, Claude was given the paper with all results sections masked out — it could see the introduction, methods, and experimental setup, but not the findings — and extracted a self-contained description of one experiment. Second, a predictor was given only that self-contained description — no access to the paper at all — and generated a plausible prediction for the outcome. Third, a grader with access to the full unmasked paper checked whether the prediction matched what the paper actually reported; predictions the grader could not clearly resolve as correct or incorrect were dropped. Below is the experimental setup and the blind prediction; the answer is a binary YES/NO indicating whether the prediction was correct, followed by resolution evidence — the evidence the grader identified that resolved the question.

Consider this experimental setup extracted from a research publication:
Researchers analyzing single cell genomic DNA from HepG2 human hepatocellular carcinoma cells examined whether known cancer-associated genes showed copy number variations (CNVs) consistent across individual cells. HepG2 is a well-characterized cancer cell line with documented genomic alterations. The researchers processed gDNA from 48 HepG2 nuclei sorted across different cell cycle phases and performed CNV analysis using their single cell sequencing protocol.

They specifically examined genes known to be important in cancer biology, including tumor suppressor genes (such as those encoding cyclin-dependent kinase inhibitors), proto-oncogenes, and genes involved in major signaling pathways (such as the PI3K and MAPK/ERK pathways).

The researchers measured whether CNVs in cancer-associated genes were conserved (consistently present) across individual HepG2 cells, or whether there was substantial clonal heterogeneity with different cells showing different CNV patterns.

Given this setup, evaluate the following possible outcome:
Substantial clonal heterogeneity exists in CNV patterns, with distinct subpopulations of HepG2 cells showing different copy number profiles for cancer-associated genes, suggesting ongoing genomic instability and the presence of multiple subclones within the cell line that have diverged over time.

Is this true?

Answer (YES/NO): NO